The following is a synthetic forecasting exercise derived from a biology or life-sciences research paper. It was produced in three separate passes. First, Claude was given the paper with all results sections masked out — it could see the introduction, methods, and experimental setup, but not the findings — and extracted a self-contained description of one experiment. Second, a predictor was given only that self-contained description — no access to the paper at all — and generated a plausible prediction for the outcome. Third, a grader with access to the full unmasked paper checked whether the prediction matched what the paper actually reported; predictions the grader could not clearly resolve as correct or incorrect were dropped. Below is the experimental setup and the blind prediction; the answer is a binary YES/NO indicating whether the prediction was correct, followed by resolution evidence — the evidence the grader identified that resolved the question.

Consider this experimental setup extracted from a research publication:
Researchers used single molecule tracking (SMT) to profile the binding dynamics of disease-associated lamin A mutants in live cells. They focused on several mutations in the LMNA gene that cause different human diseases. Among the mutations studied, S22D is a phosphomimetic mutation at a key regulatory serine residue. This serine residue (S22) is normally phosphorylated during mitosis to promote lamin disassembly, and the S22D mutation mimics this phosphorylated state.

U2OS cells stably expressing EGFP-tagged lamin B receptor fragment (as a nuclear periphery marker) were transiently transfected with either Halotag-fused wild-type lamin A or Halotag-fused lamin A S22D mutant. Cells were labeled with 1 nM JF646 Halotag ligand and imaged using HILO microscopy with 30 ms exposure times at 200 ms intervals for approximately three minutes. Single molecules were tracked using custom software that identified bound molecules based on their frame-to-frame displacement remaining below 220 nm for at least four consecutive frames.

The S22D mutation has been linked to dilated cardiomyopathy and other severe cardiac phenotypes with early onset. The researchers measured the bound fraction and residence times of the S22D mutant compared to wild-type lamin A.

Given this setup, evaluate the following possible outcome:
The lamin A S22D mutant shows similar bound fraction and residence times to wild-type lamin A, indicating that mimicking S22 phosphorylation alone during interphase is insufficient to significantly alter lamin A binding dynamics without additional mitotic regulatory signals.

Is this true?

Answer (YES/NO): NO